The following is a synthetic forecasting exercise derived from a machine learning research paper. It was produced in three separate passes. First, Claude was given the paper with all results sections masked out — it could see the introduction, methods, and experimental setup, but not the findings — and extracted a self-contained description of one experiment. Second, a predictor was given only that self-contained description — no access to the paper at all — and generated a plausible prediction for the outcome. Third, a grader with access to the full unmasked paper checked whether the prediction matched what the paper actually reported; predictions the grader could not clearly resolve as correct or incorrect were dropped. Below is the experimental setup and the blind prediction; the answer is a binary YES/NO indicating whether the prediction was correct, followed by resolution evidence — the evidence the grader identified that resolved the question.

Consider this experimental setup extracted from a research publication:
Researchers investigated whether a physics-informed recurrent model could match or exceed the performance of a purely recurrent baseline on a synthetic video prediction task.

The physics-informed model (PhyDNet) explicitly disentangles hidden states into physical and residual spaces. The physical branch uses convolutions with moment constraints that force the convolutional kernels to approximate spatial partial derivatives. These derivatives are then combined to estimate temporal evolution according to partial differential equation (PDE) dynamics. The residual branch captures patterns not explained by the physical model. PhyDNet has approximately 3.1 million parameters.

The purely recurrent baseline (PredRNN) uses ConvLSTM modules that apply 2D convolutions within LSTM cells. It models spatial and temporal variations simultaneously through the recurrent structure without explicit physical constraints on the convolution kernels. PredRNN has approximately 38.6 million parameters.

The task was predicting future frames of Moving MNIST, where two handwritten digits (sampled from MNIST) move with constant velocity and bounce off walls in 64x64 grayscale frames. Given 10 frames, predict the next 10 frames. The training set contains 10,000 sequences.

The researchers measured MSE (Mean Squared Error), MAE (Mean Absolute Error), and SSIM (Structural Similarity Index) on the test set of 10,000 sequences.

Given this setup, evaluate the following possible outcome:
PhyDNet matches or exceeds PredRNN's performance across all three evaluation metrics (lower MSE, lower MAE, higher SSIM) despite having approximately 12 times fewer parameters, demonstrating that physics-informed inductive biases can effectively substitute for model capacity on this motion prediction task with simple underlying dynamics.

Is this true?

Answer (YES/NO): NO